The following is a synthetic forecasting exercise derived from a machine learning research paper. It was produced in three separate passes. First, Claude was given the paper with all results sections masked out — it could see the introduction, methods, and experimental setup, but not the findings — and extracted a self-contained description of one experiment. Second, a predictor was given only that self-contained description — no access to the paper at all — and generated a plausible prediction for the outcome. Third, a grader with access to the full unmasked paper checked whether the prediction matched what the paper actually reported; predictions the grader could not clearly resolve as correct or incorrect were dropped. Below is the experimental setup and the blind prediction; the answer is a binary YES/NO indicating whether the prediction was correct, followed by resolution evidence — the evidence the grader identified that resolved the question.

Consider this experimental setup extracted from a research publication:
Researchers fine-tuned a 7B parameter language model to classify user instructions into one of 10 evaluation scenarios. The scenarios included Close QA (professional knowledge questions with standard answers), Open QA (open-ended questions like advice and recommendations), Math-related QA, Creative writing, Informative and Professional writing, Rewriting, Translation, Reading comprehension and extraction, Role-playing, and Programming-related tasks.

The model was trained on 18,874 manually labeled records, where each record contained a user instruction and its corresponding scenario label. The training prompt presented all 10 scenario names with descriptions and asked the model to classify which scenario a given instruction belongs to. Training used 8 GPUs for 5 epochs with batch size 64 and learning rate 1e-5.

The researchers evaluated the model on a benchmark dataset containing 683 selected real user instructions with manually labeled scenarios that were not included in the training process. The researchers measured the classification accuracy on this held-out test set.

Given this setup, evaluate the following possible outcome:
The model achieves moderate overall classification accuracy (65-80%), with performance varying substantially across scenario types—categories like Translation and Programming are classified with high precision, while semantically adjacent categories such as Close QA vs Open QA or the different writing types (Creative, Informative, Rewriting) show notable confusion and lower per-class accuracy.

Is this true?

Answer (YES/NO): NO